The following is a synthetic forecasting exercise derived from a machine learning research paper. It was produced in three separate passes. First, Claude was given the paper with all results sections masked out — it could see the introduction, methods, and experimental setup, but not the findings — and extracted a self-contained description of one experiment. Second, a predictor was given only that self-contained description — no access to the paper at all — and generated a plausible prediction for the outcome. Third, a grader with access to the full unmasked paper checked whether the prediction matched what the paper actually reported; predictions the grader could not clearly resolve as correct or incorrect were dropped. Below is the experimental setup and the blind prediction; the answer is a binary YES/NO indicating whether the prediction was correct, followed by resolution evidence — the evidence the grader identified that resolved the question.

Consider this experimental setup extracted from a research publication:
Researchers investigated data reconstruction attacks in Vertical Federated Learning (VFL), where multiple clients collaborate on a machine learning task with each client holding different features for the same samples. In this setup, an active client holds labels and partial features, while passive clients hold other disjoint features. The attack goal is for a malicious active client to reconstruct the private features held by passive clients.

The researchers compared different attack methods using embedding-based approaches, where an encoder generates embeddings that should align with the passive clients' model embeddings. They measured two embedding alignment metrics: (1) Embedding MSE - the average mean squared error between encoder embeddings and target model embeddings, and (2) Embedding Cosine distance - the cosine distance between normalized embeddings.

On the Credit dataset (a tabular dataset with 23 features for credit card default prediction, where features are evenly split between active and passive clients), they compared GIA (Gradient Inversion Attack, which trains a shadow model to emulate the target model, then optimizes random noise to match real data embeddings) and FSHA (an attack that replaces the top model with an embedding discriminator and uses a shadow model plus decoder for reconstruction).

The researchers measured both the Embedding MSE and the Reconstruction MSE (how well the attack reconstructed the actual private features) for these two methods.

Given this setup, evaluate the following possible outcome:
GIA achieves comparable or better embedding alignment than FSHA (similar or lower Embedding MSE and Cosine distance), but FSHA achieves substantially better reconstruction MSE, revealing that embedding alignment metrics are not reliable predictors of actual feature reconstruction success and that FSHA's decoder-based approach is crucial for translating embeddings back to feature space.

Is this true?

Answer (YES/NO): NO